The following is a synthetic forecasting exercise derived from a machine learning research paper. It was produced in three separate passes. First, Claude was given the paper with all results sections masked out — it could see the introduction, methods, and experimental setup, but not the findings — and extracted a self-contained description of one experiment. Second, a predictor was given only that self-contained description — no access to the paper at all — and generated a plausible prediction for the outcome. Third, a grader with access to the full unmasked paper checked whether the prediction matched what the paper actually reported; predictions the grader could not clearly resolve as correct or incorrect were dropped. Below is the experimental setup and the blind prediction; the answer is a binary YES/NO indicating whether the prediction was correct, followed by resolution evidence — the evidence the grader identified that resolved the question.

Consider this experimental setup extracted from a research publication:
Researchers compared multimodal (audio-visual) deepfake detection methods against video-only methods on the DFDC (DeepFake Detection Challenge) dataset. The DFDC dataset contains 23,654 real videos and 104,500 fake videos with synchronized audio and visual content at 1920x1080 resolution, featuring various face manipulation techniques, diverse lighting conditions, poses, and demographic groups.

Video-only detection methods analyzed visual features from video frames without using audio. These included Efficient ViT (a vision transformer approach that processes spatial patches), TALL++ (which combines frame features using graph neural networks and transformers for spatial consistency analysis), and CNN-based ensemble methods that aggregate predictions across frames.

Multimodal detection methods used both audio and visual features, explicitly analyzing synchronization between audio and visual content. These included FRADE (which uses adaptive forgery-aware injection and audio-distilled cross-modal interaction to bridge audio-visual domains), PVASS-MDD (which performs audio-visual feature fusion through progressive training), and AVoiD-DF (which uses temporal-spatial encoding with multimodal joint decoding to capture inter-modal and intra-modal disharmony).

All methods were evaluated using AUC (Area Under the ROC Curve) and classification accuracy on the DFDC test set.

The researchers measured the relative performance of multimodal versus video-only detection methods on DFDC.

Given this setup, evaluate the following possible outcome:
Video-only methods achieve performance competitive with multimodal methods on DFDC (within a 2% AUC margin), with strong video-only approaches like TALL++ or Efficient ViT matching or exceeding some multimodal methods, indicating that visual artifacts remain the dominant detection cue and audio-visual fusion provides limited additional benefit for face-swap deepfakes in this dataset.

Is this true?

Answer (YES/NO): NO